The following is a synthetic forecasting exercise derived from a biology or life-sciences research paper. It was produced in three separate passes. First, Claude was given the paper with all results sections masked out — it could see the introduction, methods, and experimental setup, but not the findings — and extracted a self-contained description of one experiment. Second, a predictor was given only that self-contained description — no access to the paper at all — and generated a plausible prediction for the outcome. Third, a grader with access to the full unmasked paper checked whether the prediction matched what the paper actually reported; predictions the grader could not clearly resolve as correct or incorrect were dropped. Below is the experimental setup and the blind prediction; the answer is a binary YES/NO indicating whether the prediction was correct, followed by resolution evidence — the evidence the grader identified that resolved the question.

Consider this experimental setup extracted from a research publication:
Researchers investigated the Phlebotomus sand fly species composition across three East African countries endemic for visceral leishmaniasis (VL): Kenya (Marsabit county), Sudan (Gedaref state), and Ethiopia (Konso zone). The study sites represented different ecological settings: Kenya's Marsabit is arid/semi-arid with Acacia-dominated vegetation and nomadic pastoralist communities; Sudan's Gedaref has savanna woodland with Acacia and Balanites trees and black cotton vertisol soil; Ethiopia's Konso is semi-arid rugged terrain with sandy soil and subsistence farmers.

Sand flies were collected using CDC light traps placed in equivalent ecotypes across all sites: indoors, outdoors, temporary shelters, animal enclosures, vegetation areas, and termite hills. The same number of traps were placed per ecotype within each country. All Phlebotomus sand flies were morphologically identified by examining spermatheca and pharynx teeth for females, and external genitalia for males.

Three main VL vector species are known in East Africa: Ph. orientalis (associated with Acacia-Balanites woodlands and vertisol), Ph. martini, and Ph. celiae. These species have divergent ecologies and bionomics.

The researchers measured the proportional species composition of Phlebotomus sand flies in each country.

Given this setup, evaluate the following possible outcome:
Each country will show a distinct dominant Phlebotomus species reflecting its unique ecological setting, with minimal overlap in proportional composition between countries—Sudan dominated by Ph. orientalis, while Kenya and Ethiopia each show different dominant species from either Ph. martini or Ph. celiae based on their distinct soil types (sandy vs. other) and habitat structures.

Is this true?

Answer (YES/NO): NO